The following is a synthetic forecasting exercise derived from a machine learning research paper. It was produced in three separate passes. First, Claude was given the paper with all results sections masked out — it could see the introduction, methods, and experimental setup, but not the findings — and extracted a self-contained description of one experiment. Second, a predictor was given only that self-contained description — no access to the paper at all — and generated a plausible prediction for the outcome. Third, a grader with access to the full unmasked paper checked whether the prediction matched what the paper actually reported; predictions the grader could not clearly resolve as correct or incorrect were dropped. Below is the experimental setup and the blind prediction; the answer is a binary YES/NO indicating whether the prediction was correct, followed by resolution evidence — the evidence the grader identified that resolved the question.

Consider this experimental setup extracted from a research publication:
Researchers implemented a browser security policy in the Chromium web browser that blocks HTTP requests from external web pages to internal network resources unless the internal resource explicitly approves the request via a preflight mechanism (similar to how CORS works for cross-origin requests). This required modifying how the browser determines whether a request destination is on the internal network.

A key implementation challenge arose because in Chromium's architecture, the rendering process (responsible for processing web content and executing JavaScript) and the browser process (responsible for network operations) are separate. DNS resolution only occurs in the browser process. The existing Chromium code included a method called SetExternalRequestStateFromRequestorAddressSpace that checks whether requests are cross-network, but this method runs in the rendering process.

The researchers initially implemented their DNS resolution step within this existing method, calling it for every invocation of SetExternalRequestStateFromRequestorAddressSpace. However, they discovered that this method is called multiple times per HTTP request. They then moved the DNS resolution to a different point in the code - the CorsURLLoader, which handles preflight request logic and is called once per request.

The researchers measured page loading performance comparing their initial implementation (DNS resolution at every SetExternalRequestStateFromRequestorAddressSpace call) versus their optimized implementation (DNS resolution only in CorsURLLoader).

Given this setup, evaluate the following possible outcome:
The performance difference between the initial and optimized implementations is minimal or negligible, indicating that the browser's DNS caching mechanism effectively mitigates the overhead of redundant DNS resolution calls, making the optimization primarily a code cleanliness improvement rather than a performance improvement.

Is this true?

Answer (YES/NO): NO